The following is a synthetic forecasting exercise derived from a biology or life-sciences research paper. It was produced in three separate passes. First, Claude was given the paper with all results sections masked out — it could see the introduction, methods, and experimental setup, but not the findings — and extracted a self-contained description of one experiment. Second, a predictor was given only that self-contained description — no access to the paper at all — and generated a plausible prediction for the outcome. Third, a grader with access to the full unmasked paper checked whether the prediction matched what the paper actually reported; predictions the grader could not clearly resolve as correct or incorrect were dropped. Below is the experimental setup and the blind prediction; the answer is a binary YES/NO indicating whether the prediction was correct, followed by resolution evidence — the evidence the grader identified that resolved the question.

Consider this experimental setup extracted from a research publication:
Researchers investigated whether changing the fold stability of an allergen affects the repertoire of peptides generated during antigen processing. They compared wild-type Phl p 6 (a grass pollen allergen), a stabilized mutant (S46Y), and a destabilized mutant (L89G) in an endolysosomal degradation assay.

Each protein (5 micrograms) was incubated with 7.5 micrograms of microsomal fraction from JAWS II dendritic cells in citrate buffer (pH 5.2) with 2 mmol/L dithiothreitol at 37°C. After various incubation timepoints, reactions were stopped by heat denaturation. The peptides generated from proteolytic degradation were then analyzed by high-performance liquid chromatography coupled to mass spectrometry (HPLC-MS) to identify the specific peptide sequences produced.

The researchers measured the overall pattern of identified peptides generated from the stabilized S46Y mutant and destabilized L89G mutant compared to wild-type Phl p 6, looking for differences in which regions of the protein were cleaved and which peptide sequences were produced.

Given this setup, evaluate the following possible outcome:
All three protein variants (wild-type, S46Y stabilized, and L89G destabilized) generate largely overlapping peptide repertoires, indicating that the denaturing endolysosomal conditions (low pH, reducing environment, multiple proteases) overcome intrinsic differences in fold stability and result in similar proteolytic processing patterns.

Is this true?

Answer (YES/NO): YES